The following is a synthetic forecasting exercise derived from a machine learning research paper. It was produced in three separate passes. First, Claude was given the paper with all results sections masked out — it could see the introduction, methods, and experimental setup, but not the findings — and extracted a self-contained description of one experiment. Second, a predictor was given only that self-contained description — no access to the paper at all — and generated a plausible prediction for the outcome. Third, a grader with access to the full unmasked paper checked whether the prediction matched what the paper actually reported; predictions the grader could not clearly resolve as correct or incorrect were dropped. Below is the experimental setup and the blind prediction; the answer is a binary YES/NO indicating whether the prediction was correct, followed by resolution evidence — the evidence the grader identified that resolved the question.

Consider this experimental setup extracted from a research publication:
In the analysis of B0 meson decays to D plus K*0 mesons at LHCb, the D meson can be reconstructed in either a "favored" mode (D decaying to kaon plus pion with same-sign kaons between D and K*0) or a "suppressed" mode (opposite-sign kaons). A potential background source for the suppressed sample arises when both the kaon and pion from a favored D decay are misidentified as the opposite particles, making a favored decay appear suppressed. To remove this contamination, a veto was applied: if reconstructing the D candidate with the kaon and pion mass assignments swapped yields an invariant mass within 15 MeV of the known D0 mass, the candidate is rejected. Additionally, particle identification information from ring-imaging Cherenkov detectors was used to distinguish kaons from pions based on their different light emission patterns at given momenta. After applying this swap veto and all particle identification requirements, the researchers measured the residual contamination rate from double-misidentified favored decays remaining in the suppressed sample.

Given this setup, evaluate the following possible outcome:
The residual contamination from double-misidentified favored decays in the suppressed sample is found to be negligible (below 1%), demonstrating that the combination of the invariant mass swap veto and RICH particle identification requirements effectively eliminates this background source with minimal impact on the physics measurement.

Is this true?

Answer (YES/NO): YES